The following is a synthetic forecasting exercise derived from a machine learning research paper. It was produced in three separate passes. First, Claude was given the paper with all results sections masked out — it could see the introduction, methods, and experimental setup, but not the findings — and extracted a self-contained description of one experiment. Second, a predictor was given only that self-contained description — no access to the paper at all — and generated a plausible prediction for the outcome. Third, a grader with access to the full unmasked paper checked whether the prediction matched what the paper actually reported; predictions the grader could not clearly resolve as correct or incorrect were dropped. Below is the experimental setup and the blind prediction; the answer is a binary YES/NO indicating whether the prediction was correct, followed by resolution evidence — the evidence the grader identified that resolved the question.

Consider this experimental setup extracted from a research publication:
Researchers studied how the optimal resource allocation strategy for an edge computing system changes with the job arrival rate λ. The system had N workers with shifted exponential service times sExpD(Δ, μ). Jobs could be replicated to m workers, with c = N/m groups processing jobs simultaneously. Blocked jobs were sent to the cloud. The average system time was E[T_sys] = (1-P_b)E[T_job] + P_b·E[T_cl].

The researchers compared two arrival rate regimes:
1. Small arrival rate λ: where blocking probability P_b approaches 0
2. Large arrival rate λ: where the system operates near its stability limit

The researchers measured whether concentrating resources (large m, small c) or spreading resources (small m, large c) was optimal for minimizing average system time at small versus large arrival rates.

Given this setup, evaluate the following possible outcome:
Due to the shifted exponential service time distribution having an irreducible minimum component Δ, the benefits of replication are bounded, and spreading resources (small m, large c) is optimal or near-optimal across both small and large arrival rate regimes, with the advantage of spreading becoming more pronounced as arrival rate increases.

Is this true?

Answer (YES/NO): NO